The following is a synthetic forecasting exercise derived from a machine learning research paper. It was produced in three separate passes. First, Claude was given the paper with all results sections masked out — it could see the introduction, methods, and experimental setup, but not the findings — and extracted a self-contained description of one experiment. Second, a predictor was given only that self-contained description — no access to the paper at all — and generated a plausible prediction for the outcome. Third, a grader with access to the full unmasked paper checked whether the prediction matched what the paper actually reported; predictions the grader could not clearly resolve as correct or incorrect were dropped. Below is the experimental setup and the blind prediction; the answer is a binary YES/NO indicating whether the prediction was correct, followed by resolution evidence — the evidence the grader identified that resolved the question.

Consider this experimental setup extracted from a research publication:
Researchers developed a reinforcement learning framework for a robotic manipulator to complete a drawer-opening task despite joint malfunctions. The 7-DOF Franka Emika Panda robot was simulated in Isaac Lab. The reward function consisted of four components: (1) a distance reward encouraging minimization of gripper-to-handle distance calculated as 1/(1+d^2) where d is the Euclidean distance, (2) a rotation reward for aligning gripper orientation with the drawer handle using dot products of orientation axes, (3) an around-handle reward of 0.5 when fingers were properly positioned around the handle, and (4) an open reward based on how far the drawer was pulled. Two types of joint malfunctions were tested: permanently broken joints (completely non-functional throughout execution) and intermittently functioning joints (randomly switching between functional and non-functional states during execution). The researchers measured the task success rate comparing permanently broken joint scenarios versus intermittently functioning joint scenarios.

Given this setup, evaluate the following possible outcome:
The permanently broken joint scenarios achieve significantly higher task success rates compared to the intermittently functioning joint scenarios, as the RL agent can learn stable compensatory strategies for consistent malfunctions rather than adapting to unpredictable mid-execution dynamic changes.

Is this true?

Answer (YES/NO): NO